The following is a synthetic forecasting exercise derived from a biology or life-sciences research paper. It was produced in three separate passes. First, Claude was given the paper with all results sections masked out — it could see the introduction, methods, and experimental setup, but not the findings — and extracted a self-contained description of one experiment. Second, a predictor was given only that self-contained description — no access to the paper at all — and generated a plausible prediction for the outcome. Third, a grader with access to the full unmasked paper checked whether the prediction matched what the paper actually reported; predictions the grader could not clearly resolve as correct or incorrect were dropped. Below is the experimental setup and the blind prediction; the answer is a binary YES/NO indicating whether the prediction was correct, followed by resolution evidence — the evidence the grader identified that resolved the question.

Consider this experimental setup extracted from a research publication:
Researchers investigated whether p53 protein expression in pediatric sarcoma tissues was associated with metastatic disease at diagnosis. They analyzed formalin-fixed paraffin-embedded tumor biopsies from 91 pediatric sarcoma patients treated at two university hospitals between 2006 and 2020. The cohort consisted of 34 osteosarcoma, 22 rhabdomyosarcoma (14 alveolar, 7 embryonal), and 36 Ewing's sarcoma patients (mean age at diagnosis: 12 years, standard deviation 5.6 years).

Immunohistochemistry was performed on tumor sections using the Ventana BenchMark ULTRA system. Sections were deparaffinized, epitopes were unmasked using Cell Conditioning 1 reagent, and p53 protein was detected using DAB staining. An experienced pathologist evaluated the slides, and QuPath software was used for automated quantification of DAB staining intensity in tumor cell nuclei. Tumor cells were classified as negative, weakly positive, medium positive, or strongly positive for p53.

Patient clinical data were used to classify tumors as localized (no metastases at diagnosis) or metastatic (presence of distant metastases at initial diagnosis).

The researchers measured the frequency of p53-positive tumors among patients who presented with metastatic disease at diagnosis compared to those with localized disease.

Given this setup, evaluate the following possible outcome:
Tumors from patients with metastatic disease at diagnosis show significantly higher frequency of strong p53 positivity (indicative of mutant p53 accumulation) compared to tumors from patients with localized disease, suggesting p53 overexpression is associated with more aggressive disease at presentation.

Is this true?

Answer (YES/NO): NO